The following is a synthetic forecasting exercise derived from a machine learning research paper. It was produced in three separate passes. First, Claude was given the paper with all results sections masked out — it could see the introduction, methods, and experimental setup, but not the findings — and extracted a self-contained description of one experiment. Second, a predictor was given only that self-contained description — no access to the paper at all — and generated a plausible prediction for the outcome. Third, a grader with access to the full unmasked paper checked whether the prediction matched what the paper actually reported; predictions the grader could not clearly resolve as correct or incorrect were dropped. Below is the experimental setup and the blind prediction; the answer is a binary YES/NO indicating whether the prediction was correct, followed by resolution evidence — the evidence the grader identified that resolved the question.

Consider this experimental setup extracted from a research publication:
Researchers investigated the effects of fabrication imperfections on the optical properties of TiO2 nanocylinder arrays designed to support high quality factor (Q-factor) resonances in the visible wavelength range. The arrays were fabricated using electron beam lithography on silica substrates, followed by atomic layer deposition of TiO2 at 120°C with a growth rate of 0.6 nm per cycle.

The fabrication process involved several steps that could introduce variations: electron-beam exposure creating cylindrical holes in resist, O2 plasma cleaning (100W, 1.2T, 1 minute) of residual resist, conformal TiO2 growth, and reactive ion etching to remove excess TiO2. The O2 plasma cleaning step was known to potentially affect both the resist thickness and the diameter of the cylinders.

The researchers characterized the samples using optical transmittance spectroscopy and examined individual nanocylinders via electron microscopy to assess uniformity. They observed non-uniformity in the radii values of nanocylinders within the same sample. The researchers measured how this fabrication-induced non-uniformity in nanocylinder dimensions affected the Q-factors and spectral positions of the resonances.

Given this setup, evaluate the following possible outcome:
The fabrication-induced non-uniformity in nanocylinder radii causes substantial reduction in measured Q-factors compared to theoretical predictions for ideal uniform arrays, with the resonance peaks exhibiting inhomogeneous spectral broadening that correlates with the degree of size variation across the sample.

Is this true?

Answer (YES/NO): NO